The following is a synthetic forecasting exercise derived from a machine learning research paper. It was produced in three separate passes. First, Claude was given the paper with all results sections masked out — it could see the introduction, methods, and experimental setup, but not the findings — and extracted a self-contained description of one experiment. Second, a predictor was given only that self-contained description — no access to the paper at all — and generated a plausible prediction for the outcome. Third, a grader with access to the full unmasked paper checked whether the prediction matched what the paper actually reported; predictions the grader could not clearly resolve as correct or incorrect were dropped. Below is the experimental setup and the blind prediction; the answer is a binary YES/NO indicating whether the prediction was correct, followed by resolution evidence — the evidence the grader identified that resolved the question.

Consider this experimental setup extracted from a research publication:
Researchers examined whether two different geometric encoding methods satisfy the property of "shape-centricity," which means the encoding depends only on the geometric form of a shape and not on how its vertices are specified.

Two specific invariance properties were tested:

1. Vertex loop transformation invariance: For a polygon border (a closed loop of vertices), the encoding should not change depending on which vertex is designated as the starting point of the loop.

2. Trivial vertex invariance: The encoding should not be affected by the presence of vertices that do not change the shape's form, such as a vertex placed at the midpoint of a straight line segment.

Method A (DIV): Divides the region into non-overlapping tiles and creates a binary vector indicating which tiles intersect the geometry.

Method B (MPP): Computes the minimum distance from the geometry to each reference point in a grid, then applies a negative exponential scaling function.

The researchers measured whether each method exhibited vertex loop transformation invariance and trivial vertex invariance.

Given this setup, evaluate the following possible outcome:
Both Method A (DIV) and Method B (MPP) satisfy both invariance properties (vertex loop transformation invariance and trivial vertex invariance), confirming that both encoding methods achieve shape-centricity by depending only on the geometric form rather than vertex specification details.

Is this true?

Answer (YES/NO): YES